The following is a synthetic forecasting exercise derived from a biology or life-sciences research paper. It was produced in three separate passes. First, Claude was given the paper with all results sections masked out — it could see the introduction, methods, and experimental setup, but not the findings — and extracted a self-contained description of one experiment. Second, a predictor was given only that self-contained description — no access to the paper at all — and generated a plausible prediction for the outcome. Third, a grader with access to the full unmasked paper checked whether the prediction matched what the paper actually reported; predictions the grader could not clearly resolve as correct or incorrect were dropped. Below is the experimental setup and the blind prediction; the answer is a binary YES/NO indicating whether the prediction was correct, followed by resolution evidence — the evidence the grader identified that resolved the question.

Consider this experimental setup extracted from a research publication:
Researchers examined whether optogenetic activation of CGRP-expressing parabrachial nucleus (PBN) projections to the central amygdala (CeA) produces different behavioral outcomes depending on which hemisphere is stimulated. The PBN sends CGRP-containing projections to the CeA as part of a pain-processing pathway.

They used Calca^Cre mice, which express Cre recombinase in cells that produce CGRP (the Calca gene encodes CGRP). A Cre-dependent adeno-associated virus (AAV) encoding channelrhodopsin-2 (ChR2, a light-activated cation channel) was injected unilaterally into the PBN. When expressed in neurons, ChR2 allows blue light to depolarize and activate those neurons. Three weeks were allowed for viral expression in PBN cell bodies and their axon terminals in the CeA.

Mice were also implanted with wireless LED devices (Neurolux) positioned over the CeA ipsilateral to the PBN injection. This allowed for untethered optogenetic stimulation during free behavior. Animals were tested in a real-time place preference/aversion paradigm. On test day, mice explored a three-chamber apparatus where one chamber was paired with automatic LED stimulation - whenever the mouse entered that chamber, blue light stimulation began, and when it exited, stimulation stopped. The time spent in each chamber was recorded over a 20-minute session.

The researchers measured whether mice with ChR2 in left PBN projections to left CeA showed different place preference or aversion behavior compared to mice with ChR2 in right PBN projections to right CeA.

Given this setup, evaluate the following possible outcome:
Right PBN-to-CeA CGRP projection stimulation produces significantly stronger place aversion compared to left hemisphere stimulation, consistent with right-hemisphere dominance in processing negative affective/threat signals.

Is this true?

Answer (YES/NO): NO